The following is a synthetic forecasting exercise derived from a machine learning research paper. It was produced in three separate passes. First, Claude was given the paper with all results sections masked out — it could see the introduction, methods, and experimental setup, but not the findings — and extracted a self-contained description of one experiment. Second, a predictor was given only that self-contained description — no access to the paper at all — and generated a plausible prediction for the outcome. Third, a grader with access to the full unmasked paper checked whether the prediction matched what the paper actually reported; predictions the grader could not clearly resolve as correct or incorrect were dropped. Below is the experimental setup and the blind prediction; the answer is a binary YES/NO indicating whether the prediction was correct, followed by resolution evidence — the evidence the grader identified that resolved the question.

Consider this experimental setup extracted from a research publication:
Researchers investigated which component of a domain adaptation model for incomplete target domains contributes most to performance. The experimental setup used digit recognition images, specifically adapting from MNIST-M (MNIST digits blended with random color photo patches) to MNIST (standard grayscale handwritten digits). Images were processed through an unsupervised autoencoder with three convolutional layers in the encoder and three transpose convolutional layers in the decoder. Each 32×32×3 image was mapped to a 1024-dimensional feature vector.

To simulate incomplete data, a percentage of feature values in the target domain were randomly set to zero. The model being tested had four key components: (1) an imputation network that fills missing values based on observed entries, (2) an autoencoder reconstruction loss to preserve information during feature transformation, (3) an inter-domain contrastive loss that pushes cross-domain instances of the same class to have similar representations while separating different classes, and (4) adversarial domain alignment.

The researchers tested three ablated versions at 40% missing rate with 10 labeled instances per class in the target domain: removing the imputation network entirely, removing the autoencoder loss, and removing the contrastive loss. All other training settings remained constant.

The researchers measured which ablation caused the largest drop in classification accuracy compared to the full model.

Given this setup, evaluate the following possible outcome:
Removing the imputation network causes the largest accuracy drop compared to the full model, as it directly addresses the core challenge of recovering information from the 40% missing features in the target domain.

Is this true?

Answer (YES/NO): NO